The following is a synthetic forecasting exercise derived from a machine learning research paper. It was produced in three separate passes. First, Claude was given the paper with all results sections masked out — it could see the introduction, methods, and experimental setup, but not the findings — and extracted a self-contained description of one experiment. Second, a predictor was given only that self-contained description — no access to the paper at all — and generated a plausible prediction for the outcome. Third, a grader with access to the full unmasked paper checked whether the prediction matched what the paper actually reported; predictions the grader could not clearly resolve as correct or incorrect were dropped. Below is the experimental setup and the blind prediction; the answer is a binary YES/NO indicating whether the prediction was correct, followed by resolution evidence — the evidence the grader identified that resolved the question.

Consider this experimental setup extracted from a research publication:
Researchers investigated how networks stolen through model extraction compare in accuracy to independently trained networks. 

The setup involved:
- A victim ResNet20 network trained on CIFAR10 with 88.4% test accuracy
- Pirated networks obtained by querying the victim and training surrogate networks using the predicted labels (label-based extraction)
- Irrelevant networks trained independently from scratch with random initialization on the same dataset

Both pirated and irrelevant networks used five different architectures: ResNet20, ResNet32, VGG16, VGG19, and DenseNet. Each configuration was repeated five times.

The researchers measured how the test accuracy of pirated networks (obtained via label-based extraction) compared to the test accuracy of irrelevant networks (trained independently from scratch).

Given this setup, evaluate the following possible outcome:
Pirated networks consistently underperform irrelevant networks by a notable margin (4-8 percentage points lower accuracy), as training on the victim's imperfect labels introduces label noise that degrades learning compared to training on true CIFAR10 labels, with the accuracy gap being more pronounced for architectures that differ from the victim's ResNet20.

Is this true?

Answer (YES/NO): NO